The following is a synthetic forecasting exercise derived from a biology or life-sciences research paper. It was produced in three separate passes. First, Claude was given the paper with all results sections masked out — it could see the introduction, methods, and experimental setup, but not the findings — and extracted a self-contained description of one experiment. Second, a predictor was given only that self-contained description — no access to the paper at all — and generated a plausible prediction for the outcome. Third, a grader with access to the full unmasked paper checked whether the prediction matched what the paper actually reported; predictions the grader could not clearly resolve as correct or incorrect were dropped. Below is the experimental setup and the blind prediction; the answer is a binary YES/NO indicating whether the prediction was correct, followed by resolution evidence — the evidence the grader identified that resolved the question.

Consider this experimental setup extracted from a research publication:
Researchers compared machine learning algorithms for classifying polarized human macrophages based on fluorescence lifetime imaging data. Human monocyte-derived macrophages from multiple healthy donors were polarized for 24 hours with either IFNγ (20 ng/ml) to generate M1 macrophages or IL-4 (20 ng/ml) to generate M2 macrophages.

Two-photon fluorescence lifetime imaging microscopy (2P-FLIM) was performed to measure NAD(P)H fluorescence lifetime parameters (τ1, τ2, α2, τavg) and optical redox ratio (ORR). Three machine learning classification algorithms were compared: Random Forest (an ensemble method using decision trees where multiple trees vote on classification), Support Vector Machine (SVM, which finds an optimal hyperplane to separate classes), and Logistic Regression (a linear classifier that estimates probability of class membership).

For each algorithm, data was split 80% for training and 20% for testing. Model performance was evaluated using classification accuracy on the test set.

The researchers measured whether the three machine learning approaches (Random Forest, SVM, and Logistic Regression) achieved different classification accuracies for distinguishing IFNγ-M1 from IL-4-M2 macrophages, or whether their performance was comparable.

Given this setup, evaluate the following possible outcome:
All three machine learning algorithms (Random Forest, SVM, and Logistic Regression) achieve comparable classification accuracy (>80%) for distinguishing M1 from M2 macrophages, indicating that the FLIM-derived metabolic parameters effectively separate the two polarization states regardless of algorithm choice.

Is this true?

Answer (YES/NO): YES